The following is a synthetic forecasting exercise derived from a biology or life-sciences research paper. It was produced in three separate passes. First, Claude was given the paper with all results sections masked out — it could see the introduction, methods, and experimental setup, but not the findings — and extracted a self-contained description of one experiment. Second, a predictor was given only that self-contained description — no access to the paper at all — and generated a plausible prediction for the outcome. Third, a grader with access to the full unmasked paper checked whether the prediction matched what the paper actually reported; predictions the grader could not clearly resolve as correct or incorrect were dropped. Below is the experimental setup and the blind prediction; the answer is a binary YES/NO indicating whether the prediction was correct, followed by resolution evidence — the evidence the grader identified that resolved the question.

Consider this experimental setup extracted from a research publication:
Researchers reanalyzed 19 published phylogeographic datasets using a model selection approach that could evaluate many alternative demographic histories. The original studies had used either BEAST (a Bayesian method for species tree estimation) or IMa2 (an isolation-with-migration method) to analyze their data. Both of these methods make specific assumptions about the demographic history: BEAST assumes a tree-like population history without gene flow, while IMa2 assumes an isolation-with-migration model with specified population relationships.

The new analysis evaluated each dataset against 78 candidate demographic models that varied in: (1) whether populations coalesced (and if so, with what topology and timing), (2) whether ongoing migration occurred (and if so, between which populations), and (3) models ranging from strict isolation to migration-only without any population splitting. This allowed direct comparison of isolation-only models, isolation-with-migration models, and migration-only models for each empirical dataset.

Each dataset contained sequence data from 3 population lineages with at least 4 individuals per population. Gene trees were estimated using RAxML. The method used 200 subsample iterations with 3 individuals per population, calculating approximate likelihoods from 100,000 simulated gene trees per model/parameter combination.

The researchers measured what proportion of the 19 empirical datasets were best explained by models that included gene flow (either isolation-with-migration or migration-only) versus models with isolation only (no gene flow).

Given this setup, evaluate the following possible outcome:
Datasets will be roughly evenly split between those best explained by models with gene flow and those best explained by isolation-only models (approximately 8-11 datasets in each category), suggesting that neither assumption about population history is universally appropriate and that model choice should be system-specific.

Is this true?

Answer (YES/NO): NO